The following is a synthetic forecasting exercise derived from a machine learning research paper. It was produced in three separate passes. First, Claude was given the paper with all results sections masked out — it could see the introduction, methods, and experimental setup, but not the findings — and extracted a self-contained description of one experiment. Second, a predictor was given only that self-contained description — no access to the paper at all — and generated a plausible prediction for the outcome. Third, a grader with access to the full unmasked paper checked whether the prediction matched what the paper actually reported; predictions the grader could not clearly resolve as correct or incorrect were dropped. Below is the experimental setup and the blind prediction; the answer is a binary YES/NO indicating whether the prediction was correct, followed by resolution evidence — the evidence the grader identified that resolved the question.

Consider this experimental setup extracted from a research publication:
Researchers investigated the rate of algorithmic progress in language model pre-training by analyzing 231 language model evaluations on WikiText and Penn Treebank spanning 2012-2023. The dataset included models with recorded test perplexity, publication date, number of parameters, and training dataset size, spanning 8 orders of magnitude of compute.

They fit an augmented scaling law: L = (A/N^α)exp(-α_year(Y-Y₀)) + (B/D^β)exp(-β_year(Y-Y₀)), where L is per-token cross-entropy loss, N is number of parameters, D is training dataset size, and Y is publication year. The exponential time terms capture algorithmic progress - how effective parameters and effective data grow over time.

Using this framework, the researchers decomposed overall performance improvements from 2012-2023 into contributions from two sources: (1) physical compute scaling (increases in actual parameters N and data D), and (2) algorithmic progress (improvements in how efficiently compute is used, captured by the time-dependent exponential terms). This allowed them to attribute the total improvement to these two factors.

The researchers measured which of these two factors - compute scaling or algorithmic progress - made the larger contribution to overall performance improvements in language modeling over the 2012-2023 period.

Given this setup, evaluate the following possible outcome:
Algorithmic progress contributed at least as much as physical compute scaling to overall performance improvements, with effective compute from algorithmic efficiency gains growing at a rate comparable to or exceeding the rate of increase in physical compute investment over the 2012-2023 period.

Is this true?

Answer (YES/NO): NO